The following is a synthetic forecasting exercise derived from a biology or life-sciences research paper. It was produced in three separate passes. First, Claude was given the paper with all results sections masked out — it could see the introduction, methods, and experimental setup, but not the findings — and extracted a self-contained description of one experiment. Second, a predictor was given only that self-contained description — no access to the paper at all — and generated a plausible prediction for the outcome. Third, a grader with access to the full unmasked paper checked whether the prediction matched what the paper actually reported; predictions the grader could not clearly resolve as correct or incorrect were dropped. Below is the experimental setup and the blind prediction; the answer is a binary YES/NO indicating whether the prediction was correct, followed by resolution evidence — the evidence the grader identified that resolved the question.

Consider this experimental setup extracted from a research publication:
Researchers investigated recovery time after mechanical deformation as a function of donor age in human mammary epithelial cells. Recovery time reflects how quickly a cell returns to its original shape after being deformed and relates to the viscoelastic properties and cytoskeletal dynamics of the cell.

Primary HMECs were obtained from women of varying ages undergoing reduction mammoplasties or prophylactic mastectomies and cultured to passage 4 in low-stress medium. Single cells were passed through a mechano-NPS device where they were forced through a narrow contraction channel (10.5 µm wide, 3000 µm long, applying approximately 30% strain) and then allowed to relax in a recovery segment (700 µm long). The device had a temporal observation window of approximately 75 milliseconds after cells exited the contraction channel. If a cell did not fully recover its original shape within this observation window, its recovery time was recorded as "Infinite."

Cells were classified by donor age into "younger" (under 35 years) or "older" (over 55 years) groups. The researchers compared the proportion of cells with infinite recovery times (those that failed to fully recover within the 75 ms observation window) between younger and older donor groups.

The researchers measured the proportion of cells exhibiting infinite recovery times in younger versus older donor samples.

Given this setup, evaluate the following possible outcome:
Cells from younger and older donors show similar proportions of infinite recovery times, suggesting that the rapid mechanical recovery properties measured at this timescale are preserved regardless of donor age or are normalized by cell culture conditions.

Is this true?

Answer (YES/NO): NO